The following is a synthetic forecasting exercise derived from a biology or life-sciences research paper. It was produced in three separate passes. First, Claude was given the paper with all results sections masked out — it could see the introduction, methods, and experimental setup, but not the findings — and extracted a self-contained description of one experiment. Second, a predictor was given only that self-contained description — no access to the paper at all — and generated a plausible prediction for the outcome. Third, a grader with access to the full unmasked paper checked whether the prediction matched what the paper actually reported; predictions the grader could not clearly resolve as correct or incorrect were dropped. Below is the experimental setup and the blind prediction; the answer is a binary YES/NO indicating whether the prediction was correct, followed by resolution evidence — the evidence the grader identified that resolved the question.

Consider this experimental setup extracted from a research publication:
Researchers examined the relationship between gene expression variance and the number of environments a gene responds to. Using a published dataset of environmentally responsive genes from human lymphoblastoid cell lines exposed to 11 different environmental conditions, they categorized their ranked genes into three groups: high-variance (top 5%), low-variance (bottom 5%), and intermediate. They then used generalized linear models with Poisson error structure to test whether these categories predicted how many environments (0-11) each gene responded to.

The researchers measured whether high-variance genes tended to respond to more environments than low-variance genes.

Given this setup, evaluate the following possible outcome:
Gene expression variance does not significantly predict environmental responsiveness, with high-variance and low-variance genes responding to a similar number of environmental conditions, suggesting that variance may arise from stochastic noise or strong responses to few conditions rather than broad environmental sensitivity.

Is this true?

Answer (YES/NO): NO